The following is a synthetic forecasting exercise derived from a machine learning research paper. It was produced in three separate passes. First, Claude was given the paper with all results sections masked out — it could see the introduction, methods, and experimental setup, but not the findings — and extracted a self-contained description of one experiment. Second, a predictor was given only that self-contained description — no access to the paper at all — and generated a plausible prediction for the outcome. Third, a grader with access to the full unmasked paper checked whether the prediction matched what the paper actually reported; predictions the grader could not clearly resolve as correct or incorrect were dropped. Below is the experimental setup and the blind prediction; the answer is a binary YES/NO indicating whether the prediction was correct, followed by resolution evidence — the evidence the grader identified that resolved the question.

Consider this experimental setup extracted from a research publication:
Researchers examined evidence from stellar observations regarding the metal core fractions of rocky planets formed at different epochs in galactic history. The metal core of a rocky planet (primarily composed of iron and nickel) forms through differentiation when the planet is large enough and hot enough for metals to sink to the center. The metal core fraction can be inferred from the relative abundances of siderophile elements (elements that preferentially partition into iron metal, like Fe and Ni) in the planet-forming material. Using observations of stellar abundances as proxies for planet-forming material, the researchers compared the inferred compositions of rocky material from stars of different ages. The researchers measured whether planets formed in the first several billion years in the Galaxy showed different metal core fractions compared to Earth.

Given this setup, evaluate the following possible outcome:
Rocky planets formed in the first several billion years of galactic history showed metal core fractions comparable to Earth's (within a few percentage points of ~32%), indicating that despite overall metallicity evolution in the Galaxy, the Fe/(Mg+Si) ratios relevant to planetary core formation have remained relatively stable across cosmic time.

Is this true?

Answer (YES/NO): NO